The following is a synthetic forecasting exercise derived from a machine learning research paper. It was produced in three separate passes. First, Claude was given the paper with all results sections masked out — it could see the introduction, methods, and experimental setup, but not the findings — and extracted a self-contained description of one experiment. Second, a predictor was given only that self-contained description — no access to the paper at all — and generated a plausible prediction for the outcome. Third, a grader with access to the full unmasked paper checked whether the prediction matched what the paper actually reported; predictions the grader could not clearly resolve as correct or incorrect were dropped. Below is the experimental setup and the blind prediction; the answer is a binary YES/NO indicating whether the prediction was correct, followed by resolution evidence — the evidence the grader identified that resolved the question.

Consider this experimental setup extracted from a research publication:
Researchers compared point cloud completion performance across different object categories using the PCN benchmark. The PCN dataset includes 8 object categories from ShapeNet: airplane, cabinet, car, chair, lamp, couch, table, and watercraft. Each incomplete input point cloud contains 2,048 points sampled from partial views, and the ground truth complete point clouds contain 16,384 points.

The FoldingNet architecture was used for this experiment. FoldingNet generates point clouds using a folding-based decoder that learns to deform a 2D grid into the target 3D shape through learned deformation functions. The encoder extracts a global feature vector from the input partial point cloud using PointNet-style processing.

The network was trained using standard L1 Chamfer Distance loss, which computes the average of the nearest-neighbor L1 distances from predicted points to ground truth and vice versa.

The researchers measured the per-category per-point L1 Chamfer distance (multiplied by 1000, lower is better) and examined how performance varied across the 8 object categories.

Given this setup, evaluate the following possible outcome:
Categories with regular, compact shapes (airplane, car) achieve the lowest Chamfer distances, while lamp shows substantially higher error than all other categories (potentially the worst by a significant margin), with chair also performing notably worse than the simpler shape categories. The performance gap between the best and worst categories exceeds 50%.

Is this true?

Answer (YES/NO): NO